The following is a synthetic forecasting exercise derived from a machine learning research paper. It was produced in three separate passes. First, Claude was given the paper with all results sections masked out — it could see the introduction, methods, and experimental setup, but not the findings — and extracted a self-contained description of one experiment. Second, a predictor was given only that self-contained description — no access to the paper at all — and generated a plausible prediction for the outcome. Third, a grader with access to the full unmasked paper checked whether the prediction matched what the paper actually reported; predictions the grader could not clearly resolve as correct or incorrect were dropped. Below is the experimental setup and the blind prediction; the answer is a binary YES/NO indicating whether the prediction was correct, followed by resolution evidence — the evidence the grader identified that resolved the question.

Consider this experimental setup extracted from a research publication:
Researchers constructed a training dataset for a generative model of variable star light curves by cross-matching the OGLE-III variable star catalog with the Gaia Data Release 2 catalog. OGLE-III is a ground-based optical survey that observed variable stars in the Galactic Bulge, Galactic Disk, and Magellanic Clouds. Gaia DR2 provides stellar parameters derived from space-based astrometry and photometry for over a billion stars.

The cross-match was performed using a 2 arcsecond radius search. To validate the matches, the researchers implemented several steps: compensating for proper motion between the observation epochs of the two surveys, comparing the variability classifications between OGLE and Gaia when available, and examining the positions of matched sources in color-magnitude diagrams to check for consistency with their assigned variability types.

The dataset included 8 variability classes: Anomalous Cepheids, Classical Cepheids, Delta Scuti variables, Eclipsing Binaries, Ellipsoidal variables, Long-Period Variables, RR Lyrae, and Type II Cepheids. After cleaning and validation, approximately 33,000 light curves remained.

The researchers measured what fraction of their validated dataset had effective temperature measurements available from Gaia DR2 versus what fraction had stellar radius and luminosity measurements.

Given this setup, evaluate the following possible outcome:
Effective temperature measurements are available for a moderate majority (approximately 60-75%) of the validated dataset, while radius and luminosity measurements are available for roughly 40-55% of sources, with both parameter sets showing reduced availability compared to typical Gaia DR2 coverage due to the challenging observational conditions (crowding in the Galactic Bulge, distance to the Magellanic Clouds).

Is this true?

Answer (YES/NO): NO